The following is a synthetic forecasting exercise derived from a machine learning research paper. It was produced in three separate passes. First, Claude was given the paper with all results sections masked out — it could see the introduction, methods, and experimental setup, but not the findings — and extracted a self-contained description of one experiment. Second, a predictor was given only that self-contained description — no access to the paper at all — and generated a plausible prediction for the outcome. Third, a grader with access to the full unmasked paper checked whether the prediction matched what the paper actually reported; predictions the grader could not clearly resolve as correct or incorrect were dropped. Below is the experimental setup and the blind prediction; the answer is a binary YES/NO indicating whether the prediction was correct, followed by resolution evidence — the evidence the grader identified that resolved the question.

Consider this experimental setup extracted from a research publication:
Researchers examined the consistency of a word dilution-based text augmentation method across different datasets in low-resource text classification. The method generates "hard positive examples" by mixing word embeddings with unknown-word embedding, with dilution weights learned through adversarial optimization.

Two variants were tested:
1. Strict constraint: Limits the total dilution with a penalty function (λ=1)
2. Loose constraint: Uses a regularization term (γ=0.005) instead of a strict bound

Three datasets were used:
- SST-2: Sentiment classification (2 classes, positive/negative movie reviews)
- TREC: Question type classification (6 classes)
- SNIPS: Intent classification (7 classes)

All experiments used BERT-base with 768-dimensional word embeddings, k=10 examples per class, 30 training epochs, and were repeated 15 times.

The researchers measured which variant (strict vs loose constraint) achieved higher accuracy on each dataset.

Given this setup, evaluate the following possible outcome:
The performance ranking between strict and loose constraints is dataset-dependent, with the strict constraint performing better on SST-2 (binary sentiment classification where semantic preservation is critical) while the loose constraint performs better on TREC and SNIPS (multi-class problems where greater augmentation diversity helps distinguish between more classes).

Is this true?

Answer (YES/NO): NO